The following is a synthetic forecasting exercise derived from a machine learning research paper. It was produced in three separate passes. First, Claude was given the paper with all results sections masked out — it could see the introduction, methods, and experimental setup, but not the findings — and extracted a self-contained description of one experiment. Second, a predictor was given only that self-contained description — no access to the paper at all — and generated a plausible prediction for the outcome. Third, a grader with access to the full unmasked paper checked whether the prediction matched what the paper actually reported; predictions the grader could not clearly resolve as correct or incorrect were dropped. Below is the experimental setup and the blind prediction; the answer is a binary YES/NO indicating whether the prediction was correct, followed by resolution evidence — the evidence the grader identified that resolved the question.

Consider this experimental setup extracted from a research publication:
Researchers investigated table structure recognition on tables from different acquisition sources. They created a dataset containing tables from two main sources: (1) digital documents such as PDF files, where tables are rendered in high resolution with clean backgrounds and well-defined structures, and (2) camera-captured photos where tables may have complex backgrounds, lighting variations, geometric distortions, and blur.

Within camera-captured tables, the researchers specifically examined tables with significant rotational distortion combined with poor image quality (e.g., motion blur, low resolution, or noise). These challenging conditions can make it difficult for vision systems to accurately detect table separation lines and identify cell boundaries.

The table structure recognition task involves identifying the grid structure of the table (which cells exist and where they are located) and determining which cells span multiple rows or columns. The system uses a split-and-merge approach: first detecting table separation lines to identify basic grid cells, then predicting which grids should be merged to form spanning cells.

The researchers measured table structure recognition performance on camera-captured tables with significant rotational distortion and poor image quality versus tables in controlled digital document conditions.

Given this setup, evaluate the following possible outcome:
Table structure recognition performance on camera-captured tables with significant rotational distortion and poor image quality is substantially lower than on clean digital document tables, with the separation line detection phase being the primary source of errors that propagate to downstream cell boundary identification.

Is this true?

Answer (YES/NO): NO